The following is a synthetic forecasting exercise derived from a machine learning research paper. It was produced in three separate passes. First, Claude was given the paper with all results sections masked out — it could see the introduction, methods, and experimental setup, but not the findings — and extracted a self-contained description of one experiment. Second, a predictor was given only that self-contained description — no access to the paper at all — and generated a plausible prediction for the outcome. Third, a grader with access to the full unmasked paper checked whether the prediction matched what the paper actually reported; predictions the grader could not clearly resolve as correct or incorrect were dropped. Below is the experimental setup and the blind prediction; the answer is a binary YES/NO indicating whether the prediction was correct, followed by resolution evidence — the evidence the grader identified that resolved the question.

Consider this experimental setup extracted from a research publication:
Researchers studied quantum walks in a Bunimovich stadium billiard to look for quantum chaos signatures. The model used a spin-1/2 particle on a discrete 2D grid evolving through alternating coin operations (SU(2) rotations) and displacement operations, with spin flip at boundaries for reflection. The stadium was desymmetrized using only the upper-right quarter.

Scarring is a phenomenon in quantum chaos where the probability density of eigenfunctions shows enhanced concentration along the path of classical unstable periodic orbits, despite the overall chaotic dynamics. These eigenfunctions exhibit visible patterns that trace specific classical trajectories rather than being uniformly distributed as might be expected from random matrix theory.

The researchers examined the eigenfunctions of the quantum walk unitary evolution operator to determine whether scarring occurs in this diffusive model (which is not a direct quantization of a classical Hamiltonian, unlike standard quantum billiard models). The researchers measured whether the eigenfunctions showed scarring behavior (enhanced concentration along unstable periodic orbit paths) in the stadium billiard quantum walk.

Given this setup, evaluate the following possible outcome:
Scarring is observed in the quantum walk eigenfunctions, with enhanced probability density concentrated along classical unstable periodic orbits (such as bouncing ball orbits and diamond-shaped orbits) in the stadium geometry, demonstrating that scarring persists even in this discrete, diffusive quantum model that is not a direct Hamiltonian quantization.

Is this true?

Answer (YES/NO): YES